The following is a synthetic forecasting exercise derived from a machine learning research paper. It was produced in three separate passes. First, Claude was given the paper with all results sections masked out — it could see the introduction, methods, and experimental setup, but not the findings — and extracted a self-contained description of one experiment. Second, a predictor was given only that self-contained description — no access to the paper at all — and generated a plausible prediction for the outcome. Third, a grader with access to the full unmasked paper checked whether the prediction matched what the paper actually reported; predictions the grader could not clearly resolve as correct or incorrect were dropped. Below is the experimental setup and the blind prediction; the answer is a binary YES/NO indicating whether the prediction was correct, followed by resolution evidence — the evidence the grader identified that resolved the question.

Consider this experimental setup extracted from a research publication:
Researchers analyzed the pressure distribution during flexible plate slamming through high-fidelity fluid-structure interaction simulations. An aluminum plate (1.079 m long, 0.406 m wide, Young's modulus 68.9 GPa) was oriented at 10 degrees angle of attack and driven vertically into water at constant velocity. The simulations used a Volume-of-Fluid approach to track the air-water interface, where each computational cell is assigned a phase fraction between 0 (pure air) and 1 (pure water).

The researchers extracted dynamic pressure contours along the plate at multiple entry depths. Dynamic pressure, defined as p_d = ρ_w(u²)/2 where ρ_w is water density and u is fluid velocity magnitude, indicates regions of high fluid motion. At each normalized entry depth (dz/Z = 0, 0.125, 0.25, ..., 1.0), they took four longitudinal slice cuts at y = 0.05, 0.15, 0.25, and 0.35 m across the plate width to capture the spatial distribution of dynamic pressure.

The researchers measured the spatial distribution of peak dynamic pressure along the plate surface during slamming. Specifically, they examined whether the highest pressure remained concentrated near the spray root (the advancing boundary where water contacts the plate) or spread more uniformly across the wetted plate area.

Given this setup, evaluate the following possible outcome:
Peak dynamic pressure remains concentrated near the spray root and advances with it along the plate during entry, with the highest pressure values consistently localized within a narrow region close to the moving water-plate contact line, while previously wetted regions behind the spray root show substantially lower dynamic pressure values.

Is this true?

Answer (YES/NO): YES